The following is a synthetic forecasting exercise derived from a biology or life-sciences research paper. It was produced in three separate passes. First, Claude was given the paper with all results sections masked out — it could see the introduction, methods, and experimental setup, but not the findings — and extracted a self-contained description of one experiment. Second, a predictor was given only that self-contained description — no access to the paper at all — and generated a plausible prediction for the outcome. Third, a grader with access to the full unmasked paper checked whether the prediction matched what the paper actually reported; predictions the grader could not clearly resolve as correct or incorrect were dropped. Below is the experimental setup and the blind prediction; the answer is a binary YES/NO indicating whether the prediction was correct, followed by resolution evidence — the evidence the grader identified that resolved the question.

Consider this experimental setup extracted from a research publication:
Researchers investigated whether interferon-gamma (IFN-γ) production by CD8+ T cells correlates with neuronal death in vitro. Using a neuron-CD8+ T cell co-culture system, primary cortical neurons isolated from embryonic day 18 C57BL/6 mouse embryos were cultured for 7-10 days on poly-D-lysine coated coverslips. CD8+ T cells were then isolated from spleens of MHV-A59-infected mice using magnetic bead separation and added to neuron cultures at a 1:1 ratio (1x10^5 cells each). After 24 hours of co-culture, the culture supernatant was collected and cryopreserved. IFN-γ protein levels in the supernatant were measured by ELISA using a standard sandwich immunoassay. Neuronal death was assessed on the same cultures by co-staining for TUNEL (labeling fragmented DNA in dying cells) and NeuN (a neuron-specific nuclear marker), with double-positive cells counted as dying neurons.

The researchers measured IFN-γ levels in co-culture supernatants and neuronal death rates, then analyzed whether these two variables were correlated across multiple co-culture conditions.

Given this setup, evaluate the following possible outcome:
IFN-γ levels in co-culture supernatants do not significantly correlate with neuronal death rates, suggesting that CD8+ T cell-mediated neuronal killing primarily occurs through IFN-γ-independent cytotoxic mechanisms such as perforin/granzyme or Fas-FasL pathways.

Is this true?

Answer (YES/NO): NO